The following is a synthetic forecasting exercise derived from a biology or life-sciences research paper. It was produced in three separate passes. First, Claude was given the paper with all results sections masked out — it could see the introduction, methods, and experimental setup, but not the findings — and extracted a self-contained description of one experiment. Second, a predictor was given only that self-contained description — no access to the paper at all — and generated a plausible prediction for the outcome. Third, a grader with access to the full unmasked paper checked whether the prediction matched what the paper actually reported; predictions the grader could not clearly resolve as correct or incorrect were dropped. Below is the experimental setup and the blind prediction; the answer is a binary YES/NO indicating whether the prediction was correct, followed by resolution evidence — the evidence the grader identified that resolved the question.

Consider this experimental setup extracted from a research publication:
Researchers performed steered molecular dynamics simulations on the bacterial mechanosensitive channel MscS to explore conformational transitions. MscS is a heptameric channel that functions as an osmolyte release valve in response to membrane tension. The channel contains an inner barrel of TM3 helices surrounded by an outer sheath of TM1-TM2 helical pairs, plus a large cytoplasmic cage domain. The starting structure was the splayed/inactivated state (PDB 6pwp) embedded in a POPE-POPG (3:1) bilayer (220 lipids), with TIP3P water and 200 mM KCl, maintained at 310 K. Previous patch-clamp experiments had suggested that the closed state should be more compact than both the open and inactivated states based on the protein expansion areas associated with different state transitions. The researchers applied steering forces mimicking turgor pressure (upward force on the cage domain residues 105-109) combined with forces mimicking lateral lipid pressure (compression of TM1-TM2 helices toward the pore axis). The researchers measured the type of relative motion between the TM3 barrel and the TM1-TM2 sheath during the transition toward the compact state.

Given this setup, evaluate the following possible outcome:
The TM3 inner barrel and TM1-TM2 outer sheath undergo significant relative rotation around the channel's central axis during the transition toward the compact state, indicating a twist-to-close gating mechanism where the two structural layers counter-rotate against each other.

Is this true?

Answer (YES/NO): NO